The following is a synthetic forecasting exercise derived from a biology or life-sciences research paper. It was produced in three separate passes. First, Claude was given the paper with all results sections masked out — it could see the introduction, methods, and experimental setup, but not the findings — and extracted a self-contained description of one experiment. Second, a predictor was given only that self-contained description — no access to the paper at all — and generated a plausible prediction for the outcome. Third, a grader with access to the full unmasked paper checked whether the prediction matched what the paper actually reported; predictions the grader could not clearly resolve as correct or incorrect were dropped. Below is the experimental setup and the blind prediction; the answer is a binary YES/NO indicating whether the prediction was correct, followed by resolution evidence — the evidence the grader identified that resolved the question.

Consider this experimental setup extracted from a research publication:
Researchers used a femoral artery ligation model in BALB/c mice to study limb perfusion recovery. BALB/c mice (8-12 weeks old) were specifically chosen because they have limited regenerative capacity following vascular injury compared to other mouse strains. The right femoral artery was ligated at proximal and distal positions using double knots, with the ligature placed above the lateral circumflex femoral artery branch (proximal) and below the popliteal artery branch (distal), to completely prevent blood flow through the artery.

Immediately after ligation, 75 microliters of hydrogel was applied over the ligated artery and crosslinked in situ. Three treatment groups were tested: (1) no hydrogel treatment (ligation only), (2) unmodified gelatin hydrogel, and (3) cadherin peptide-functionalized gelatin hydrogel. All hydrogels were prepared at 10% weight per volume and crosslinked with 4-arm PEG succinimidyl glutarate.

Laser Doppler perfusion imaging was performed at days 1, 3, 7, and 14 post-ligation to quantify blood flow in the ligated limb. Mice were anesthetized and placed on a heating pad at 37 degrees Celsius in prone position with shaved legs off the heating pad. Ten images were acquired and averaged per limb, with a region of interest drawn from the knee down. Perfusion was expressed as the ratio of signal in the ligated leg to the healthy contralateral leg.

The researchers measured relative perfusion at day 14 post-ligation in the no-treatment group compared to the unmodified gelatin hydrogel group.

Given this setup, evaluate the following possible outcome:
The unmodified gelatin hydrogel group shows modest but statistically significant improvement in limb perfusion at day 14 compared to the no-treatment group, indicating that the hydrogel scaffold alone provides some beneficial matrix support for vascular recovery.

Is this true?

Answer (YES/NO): NO